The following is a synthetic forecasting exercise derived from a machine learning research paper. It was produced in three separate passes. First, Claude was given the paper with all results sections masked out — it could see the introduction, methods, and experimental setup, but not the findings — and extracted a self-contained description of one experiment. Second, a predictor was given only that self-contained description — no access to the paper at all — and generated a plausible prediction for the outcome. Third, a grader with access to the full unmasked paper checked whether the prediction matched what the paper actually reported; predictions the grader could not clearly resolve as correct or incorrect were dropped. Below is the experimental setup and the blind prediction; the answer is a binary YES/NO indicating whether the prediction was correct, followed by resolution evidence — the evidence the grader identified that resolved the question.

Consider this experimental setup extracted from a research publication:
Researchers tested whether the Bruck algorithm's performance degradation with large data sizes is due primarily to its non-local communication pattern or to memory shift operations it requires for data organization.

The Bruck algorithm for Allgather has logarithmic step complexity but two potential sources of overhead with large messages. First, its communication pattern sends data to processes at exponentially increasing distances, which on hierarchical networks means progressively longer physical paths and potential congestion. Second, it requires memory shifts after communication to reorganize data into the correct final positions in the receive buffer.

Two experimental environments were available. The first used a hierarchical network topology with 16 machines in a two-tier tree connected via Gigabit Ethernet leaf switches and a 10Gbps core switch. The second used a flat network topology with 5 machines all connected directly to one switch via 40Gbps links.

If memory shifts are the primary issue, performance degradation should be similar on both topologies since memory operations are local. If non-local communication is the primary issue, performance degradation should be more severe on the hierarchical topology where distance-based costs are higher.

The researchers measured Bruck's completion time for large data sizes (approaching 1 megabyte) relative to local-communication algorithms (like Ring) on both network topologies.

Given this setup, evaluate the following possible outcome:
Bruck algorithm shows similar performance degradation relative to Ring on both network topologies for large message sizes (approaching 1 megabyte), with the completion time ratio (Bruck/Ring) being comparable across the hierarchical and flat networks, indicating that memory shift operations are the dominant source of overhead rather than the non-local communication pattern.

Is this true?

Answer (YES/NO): NO